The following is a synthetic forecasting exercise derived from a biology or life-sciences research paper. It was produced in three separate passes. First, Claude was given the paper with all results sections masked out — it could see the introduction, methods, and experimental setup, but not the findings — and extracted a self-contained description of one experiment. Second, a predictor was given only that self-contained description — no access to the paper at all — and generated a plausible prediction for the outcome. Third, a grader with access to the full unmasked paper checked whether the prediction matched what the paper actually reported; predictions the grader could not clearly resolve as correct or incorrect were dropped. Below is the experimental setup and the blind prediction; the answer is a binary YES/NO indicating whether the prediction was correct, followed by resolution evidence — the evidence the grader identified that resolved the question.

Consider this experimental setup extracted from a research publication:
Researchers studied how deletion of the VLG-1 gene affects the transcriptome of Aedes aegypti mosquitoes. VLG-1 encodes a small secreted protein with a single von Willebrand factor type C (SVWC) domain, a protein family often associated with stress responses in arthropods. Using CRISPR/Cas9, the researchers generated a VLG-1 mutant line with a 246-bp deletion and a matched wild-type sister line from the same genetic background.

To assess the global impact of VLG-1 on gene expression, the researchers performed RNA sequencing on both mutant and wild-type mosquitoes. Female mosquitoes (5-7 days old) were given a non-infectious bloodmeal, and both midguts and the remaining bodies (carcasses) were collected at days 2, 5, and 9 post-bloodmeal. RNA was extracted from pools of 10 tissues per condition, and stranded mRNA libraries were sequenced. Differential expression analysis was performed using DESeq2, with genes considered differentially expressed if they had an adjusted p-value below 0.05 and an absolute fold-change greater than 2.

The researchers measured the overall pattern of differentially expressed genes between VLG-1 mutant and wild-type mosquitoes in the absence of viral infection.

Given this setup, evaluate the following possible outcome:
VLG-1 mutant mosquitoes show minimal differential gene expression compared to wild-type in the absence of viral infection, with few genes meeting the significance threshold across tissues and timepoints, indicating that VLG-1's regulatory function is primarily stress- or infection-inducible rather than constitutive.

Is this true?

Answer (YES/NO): NO